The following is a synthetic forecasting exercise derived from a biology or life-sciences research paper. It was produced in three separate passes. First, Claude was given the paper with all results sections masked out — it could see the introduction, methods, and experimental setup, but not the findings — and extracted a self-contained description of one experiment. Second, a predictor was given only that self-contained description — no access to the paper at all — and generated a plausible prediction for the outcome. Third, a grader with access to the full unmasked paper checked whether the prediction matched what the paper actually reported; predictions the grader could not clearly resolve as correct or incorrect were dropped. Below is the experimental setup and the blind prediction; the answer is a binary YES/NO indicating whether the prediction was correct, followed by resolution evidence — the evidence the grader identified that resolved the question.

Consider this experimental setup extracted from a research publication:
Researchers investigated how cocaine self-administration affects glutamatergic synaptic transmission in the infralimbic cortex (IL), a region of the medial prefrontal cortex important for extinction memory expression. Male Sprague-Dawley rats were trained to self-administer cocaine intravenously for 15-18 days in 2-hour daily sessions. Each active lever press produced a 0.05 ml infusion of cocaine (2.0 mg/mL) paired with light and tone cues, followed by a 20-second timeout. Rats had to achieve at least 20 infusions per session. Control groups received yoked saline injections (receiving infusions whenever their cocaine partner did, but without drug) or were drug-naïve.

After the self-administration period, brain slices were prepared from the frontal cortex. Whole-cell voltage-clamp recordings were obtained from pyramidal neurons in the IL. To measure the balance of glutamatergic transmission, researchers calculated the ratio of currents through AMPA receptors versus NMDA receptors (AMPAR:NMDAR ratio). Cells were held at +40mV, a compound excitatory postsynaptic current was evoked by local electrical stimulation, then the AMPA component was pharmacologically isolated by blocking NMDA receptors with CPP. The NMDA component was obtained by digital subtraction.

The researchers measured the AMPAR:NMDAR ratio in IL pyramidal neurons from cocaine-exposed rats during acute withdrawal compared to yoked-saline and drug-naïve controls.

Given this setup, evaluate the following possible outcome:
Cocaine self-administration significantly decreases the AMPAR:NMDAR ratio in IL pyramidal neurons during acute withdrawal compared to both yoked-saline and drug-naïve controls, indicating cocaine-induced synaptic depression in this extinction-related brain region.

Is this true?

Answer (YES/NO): YES